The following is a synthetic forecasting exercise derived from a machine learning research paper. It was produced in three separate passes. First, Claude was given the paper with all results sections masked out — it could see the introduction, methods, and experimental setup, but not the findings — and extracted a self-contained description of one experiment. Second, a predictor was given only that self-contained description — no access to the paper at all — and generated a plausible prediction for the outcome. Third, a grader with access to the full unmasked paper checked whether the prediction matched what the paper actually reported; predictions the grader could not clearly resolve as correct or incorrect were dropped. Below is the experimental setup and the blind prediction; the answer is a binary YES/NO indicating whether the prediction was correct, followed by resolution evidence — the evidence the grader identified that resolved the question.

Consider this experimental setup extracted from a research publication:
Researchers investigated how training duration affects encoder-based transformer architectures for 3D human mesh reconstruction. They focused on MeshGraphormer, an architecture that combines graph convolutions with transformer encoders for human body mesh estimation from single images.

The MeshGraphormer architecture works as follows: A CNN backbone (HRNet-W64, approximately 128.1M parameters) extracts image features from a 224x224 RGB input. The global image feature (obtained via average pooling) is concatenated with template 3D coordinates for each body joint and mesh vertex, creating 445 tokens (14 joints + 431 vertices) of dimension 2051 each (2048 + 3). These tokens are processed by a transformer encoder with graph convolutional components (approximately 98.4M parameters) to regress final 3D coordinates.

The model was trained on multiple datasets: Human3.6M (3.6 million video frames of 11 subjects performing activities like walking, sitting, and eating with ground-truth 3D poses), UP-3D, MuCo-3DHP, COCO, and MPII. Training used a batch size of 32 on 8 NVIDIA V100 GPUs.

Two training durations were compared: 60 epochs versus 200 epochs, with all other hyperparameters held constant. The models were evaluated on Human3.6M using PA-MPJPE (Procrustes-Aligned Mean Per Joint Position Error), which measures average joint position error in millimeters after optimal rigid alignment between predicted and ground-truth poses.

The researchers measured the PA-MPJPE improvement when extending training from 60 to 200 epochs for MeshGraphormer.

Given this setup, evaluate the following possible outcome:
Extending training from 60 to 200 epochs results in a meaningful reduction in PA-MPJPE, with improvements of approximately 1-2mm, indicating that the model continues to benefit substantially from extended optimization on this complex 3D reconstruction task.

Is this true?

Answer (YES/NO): YES